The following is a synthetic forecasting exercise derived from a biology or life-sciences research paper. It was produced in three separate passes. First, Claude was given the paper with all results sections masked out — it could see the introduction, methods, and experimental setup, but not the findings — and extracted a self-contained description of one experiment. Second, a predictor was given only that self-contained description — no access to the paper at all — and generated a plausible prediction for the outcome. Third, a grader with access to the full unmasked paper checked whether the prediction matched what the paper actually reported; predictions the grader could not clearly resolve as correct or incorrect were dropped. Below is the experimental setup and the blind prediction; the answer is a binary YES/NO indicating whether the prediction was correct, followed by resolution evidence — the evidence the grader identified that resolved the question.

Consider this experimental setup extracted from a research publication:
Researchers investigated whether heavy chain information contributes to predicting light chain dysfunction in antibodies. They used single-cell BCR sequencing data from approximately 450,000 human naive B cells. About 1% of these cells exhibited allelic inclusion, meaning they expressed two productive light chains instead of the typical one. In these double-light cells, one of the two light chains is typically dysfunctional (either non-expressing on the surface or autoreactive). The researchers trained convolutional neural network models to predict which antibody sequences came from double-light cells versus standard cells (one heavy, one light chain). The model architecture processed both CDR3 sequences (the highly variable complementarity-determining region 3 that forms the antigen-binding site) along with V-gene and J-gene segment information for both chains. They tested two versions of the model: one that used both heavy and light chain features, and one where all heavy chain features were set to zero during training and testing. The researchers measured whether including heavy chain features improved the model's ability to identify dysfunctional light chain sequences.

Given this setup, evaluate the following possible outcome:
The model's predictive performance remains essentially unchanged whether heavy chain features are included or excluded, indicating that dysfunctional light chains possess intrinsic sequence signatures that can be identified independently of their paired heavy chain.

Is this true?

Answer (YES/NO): YES